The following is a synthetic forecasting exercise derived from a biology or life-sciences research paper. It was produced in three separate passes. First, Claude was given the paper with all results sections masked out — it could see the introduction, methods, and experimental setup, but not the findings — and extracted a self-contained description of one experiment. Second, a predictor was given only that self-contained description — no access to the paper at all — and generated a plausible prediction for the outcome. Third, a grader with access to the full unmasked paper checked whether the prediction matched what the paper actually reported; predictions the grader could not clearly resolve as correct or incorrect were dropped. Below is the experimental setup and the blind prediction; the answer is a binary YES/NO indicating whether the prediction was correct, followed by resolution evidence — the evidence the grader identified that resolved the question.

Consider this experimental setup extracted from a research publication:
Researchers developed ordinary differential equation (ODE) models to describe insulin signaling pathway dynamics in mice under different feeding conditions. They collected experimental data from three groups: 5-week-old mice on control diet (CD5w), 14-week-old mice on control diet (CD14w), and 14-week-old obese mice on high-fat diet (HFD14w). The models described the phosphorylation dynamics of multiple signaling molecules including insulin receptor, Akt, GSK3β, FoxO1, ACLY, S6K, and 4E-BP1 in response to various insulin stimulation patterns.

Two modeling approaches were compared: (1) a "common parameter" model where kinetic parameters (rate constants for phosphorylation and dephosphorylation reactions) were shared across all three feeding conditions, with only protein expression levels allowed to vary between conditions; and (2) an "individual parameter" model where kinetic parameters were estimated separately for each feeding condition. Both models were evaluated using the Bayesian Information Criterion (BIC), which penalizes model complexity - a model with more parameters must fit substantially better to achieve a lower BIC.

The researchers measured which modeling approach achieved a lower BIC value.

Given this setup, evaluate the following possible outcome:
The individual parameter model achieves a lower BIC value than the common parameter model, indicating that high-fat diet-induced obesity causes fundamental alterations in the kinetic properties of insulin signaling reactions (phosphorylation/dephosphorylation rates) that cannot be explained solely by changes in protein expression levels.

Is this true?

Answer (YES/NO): NO